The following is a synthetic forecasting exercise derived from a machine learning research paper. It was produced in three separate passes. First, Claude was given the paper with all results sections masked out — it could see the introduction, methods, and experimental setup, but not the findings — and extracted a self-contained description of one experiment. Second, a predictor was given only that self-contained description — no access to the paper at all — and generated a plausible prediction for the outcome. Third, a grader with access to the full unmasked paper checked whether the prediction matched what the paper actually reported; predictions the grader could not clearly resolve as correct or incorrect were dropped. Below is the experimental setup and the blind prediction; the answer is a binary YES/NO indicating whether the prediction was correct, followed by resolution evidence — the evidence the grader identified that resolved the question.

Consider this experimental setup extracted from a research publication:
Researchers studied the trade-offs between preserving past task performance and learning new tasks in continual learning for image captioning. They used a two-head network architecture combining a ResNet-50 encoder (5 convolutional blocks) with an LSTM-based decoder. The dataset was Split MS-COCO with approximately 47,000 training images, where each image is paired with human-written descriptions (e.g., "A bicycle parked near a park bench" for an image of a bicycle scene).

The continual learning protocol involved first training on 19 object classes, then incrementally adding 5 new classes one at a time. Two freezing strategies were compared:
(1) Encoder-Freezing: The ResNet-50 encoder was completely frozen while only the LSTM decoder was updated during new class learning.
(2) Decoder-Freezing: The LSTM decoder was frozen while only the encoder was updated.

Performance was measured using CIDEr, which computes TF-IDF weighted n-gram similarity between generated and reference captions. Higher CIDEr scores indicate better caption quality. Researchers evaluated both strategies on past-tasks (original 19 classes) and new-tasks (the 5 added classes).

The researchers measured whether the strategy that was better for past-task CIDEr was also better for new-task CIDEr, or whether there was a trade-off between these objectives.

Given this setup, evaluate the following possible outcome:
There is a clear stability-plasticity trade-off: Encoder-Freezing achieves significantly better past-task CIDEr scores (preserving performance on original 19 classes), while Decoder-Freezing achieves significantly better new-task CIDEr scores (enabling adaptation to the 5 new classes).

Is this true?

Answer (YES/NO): NO